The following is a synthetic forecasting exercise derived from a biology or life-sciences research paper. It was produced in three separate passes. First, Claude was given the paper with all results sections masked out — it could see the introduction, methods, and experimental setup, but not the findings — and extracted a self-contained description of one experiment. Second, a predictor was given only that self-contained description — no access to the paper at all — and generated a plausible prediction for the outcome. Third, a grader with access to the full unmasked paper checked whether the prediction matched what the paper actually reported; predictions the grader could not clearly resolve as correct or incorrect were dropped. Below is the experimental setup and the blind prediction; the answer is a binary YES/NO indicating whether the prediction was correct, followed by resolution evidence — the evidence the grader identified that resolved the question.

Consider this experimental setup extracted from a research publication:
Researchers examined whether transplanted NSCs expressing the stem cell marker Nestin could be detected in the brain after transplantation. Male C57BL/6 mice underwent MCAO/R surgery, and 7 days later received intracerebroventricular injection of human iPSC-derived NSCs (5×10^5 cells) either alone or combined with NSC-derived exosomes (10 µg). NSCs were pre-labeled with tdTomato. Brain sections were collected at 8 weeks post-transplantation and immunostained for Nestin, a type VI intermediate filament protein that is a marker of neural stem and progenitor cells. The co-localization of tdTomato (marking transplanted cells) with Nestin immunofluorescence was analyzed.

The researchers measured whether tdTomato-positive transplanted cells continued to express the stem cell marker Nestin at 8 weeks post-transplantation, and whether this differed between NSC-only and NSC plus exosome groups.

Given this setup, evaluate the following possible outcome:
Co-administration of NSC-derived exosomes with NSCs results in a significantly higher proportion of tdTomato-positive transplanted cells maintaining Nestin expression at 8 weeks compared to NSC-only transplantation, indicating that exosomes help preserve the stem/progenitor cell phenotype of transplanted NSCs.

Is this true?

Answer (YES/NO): NO